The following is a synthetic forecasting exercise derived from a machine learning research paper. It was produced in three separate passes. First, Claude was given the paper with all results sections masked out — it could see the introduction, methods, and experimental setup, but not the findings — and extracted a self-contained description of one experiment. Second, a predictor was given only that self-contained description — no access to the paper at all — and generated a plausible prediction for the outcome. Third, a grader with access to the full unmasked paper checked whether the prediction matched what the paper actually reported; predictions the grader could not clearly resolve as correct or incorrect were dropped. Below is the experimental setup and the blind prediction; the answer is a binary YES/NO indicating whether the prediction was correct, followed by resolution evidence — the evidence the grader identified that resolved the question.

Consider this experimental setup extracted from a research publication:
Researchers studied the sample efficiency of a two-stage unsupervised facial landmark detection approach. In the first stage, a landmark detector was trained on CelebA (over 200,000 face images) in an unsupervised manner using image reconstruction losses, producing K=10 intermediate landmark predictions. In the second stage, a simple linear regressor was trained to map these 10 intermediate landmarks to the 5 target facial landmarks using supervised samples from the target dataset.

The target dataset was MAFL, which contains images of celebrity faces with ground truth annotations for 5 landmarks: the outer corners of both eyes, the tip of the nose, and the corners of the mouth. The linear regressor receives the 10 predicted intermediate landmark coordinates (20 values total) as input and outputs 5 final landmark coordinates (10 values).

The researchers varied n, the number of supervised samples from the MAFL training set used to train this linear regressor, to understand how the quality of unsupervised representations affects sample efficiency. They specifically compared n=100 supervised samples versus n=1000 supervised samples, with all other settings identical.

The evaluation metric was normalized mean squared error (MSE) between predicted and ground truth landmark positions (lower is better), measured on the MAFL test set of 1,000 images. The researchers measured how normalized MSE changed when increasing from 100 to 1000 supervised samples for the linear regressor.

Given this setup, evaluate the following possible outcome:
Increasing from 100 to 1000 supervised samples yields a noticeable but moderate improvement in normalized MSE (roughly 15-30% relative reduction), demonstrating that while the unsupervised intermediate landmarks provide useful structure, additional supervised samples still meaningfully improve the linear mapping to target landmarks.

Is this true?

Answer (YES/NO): NO